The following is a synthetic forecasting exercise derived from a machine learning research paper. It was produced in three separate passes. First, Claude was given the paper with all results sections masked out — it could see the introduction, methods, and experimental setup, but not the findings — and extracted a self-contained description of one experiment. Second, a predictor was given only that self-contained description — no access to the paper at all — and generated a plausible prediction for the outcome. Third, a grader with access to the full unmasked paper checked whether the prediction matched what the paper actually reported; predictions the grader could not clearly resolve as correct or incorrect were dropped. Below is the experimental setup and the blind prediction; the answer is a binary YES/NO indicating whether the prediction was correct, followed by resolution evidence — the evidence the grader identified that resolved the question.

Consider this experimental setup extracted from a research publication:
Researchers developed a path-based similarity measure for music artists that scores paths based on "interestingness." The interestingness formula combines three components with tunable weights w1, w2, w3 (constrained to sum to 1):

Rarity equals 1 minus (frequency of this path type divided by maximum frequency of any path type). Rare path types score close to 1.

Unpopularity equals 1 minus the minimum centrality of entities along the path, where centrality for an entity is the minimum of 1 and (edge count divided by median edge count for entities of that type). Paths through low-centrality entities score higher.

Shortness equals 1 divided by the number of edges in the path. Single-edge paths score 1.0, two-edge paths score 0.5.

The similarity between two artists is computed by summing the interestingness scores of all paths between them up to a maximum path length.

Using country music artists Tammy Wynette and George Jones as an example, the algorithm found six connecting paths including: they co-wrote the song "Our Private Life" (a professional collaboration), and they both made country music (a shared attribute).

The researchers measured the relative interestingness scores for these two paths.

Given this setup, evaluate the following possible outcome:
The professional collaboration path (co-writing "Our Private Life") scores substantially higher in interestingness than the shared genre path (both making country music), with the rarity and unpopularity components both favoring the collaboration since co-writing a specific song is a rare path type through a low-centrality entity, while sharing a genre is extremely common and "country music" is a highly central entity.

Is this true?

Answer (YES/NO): YES